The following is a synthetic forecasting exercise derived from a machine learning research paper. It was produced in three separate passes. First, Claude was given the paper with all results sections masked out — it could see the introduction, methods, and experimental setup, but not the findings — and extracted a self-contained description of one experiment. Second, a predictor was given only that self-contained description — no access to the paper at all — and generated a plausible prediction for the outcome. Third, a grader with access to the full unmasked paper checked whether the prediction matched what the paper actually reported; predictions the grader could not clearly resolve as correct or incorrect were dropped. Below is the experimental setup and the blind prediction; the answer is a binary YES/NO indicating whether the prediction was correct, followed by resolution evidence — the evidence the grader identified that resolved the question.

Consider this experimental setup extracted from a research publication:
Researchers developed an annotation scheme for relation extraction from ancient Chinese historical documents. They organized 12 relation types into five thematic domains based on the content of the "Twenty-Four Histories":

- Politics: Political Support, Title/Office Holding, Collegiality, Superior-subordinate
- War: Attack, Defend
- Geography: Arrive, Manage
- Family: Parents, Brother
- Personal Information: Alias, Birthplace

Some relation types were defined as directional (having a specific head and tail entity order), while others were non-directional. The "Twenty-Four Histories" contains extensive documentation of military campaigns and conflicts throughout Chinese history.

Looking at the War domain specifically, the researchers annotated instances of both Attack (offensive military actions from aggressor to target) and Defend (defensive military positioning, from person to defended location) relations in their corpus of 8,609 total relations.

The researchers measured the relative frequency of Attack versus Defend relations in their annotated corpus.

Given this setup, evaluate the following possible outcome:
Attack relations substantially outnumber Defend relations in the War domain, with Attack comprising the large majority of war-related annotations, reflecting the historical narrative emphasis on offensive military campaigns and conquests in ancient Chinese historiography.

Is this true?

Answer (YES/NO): YES